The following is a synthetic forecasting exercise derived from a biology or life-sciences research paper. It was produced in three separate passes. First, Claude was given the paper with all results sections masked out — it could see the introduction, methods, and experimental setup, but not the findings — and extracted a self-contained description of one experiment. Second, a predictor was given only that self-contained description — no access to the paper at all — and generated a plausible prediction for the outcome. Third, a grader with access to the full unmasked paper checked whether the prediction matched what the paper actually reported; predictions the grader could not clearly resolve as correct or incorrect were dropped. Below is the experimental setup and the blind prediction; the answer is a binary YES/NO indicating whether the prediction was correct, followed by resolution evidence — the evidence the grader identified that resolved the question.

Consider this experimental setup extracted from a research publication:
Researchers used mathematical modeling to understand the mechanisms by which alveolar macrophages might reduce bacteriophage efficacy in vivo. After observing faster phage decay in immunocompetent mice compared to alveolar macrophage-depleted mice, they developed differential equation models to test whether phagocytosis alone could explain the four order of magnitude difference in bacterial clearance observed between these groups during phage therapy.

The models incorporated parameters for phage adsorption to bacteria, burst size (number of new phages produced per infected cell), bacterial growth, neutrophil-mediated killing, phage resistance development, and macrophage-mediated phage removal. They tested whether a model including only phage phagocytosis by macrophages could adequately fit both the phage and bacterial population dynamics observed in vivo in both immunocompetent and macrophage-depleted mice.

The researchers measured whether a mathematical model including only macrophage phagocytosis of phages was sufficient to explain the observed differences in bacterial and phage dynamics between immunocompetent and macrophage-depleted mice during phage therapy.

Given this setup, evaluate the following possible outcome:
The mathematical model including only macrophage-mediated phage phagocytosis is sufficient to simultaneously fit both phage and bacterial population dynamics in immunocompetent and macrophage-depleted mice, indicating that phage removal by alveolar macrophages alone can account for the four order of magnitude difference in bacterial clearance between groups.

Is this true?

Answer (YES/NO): NO